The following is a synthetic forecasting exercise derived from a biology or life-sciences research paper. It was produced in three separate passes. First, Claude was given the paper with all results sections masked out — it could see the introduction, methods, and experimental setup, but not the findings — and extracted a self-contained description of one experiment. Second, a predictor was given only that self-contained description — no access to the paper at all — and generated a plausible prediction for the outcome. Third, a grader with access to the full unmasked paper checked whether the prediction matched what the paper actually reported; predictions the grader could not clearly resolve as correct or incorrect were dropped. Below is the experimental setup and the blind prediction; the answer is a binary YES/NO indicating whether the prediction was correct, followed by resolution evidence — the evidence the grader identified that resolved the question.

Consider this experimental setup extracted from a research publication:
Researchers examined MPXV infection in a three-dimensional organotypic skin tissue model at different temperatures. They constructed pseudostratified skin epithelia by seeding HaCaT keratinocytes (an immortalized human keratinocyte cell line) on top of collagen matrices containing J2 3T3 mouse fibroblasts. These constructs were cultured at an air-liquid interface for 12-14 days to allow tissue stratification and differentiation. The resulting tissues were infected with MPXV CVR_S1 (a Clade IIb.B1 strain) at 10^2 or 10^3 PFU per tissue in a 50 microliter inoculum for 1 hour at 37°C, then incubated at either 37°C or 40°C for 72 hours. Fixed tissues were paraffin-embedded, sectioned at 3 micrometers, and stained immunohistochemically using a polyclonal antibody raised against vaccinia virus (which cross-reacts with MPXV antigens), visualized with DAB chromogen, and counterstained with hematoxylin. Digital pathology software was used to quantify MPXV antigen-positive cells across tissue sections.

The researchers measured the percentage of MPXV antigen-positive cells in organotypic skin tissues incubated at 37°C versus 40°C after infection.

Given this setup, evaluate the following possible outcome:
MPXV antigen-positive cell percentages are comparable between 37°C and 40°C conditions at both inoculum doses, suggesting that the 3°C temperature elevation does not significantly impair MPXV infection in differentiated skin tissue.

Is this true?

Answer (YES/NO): NO